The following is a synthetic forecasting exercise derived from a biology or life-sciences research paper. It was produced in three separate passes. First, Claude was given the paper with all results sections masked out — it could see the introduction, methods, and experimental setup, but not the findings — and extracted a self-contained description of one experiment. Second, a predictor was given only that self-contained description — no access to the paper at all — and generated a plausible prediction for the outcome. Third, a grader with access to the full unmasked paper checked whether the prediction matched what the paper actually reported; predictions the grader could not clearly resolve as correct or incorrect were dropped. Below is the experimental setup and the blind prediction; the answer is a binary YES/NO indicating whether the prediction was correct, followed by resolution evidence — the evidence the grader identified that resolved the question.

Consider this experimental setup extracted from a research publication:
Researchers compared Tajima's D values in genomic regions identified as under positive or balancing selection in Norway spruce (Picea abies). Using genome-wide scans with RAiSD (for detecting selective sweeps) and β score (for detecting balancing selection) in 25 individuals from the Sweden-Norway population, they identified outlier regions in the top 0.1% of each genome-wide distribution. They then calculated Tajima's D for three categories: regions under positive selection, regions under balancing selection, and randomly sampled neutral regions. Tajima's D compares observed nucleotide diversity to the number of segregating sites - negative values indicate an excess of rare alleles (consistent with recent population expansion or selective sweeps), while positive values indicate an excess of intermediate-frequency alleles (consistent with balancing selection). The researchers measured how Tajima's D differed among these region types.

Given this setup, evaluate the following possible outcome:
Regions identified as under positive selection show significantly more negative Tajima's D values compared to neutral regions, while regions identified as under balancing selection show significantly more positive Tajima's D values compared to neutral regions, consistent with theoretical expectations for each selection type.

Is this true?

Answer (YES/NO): YES